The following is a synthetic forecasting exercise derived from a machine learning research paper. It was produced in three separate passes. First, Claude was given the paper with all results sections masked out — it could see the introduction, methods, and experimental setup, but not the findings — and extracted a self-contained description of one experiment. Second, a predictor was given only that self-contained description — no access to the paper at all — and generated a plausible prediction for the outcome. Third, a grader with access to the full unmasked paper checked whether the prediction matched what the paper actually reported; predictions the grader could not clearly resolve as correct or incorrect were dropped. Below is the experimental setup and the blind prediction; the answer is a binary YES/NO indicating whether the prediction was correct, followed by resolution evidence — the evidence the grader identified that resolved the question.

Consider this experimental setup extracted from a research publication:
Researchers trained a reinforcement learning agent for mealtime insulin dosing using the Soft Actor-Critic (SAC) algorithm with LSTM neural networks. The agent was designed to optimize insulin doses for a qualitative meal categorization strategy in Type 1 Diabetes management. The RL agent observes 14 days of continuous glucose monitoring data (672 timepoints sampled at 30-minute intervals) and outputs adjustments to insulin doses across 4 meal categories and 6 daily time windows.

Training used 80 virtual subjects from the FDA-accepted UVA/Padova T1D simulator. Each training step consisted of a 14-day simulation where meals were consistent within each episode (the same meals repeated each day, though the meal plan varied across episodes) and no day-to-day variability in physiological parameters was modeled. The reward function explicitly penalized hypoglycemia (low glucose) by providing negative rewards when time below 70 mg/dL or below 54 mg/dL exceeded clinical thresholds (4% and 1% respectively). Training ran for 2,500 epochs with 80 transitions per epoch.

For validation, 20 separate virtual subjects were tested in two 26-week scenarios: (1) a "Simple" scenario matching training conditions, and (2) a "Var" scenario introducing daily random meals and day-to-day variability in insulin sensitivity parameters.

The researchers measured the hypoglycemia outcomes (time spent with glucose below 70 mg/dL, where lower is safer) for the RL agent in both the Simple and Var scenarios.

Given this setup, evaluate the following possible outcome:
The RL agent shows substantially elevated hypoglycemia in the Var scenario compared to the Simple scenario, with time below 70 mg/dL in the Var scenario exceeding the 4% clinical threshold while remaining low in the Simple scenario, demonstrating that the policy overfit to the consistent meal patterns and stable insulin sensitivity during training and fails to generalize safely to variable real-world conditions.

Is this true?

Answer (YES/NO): NO